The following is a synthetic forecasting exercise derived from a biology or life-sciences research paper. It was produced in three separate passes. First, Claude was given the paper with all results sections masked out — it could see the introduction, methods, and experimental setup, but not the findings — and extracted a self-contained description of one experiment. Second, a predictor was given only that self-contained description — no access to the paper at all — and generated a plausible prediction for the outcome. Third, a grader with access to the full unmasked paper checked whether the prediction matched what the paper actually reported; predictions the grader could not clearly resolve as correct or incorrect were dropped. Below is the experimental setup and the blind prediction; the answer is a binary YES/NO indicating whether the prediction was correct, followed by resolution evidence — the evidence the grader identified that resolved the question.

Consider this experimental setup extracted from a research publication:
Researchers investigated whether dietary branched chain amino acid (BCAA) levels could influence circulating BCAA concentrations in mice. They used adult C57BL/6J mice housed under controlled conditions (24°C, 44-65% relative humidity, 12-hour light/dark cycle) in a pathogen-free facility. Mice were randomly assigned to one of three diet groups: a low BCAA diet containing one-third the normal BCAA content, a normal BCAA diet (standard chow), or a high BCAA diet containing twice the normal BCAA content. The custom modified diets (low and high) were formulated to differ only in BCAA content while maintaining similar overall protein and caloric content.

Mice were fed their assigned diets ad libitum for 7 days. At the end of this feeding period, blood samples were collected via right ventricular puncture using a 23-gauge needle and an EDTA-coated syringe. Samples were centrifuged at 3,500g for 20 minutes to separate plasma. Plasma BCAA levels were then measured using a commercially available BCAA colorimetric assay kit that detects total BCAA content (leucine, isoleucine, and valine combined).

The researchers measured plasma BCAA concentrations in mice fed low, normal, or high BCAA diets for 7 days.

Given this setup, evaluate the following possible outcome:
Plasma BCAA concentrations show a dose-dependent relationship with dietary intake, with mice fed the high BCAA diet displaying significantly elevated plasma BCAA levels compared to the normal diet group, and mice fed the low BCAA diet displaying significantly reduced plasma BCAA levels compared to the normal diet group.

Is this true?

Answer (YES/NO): NO